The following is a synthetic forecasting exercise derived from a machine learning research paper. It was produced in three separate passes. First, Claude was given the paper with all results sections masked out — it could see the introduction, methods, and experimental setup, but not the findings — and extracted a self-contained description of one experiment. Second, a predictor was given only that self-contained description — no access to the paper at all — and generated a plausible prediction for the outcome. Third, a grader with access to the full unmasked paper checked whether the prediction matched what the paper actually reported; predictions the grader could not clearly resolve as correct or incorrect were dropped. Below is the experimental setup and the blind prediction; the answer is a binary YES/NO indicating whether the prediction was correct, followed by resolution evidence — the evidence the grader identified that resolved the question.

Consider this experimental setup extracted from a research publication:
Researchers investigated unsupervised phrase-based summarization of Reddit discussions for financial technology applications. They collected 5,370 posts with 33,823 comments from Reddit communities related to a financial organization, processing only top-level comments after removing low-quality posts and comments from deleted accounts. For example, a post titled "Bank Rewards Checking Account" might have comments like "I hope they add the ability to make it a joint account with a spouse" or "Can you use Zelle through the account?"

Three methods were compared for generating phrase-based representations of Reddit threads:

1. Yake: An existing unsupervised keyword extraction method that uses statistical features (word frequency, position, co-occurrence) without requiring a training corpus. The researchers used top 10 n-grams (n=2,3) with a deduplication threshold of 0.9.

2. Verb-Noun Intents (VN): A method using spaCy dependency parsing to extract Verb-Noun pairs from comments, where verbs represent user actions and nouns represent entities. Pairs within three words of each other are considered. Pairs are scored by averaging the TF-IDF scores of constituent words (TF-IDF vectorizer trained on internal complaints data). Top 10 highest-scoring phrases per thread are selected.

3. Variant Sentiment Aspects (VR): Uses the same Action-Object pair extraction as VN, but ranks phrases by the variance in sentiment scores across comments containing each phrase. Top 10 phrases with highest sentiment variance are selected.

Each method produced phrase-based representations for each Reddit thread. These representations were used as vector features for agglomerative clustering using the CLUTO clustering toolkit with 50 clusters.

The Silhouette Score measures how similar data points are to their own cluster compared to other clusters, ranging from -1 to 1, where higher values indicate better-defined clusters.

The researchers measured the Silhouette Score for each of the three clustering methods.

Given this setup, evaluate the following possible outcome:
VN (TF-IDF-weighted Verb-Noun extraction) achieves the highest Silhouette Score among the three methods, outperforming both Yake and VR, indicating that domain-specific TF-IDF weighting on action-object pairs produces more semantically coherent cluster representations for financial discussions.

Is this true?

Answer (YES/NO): NO